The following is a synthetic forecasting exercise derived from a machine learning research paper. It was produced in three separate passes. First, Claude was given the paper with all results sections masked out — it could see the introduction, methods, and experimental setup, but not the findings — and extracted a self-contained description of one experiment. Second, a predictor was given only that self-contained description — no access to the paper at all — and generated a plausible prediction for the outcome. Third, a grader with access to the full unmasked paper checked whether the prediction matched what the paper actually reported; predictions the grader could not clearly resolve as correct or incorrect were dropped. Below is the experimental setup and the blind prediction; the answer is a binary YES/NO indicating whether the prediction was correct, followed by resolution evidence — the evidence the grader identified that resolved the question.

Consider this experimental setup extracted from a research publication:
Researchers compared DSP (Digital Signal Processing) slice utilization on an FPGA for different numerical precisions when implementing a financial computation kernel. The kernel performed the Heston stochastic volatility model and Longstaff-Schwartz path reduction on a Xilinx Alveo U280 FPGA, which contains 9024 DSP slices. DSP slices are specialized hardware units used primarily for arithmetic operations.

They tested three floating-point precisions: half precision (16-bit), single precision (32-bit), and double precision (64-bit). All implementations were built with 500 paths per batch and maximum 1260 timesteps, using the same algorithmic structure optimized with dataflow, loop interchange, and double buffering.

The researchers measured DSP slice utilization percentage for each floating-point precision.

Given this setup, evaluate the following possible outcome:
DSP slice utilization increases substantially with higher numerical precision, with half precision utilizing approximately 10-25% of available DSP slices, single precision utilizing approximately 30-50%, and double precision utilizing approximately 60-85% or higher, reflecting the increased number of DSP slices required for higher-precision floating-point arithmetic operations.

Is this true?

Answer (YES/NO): NO